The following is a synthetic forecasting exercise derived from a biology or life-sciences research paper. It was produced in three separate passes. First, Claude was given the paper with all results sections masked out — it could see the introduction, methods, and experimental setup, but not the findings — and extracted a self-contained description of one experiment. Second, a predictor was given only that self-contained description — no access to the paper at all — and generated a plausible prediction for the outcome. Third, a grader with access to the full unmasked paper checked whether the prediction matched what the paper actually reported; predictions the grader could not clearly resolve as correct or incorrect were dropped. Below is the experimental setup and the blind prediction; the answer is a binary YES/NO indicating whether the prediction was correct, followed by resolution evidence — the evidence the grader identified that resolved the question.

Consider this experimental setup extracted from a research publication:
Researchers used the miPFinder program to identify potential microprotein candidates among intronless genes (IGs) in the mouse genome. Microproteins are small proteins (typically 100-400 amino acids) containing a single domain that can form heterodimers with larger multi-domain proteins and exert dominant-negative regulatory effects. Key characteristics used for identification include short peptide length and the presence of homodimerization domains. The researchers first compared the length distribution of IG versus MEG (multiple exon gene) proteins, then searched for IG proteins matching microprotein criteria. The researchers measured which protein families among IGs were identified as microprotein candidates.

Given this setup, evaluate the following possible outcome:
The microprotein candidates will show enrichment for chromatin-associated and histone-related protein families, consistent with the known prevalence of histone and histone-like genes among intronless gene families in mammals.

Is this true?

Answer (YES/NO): YES